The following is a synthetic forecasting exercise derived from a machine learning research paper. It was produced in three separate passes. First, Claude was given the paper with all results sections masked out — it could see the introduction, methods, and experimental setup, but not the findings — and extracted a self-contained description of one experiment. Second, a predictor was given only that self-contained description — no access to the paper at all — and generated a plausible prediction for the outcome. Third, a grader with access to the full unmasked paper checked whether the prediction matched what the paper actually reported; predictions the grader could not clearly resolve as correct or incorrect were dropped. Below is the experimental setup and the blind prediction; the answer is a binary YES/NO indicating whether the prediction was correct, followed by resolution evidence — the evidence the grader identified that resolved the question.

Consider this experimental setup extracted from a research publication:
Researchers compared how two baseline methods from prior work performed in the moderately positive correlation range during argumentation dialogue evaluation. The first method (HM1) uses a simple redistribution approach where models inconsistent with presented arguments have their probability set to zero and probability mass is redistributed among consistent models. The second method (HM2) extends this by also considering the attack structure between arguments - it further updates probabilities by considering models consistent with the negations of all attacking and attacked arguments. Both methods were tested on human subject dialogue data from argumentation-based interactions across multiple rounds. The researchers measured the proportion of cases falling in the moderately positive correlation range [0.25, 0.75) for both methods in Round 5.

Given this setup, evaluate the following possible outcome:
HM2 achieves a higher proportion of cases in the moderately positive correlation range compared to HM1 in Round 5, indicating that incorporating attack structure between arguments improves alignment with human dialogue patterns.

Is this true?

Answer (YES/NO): NO